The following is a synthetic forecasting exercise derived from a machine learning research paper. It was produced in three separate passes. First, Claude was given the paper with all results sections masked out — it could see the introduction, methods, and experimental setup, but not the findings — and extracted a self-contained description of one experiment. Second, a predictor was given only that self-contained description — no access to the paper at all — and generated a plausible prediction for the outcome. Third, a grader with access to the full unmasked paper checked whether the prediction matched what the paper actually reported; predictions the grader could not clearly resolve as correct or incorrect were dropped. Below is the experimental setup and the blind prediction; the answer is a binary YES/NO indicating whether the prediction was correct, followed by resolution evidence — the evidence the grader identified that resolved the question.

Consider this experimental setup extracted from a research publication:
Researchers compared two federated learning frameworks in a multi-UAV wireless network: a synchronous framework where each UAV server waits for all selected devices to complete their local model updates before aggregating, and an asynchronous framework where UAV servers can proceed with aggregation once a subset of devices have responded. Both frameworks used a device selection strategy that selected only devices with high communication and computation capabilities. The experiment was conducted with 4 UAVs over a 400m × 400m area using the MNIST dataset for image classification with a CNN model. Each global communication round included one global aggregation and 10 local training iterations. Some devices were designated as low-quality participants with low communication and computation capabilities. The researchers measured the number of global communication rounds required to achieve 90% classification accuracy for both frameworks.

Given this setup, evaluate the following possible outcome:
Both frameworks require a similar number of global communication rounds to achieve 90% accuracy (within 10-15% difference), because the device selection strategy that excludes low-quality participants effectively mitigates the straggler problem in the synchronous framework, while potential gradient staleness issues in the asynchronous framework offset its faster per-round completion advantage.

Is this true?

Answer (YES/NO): YES